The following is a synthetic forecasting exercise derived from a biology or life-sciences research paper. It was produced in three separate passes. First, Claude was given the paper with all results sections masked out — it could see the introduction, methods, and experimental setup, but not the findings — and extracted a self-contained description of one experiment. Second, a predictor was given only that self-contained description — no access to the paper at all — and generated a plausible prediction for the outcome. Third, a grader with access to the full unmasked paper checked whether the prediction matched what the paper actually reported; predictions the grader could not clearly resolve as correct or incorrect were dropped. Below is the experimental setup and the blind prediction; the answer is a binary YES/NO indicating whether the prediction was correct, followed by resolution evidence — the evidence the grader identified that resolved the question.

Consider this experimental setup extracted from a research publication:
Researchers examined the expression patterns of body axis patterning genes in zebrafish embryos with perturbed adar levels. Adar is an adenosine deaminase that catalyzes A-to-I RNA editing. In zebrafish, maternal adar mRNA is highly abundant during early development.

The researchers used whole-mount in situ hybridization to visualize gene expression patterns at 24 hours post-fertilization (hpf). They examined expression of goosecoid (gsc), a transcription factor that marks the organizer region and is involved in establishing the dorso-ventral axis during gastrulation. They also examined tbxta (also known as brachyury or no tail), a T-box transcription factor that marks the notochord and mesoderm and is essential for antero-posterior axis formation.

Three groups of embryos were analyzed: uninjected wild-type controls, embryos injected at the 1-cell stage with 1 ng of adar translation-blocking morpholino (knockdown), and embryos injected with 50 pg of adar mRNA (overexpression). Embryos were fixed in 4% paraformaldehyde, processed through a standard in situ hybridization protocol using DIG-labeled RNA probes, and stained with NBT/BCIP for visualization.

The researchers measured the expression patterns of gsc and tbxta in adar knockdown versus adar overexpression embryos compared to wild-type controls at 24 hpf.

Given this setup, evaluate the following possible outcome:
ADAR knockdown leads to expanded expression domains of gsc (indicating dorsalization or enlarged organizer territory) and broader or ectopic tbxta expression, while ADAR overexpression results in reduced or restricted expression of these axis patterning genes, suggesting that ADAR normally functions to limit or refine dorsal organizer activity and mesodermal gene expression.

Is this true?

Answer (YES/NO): NO